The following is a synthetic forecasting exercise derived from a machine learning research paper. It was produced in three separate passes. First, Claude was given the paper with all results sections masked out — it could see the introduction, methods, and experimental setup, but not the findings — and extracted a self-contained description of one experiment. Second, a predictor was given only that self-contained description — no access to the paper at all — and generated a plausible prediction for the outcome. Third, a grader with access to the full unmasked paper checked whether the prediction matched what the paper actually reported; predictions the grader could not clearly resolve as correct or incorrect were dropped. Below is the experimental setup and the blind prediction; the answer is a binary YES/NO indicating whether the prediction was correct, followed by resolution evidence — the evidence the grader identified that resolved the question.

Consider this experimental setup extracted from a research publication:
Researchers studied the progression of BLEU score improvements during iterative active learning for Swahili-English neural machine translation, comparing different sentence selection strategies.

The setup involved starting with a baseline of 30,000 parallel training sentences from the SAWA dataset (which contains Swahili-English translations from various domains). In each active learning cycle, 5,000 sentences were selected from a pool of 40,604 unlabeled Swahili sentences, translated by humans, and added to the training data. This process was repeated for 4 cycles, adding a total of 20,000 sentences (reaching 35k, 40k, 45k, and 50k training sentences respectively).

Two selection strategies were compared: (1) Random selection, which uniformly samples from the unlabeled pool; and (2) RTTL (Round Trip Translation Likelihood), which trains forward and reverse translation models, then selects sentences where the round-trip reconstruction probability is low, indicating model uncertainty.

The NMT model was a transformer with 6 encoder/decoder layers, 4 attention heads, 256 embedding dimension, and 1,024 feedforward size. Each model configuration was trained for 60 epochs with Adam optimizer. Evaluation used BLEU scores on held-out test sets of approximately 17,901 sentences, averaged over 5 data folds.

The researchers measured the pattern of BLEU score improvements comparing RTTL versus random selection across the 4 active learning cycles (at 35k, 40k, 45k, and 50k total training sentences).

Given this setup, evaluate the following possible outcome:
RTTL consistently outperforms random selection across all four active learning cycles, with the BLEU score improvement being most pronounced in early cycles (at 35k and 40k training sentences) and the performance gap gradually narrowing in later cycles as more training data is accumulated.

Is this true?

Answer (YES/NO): NO